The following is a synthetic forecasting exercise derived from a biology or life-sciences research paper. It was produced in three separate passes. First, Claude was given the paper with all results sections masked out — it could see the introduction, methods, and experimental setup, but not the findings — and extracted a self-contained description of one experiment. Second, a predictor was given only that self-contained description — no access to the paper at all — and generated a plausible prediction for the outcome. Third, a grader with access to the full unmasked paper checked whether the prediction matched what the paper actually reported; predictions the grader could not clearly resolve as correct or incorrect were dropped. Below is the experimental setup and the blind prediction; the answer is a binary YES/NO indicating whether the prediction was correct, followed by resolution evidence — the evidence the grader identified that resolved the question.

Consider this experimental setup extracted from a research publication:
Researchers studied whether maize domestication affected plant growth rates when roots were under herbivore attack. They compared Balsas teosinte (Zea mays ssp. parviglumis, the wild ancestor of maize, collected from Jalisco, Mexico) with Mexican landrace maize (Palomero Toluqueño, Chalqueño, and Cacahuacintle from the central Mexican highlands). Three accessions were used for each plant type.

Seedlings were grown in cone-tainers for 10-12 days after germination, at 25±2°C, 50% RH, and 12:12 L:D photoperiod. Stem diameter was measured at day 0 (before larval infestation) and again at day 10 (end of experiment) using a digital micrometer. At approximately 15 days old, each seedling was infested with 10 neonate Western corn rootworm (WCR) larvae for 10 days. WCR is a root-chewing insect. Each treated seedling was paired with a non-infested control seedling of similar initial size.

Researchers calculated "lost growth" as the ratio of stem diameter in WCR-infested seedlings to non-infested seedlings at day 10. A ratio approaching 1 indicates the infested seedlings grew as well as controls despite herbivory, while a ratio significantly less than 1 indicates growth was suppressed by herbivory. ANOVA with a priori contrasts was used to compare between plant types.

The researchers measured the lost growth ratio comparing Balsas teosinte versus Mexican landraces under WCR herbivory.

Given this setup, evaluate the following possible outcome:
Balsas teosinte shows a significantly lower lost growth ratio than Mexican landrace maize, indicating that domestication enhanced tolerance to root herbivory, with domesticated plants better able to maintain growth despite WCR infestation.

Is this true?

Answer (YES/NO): NO